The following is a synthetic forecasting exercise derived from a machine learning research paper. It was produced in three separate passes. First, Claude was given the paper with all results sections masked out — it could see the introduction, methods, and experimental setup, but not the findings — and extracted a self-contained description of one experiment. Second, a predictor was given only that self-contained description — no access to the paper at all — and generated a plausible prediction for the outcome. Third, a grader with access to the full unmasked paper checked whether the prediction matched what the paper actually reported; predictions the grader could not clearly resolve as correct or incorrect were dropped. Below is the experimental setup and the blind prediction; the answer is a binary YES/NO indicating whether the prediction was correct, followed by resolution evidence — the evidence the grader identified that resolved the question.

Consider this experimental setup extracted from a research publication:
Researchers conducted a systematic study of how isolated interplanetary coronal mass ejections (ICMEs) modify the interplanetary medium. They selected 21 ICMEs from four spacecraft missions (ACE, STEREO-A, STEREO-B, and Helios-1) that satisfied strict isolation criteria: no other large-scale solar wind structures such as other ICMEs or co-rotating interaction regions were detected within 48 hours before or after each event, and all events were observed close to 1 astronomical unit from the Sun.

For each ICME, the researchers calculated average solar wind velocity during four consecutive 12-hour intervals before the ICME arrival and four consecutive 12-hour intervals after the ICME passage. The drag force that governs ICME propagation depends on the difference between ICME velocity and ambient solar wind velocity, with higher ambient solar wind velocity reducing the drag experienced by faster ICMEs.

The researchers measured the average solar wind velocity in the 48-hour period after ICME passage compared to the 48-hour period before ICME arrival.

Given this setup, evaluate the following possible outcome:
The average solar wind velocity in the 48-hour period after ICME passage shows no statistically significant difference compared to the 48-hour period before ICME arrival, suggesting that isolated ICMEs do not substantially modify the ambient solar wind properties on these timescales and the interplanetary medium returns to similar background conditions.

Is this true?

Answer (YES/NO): NO